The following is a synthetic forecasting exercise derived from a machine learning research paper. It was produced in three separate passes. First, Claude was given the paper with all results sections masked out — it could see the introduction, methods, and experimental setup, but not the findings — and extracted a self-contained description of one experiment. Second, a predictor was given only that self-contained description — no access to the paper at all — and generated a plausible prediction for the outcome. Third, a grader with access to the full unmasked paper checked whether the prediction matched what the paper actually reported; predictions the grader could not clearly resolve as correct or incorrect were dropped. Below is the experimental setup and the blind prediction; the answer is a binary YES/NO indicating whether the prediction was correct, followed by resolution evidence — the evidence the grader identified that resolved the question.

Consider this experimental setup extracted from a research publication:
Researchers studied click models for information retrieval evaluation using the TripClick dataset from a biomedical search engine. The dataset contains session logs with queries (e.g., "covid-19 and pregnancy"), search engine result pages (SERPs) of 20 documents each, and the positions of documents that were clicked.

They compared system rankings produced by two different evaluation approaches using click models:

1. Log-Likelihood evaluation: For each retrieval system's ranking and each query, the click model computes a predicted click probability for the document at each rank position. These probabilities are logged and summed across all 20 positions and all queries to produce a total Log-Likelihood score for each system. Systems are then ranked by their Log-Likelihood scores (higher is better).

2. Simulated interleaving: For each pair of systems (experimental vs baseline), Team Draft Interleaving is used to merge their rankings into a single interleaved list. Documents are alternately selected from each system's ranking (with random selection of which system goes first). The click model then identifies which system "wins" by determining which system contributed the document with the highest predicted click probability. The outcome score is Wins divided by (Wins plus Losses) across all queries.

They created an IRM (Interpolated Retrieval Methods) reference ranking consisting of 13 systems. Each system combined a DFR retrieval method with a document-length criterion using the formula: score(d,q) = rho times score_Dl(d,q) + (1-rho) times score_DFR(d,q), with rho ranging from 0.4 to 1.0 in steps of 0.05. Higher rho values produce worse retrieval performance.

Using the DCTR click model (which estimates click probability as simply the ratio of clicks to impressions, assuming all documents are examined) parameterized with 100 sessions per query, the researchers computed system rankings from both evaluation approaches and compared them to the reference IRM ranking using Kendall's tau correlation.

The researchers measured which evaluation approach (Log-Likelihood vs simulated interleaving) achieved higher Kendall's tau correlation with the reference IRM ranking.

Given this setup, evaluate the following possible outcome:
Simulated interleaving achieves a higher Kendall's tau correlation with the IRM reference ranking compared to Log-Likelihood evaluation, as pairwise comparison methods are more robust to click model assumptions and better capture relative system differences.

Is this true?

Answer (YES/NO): NO